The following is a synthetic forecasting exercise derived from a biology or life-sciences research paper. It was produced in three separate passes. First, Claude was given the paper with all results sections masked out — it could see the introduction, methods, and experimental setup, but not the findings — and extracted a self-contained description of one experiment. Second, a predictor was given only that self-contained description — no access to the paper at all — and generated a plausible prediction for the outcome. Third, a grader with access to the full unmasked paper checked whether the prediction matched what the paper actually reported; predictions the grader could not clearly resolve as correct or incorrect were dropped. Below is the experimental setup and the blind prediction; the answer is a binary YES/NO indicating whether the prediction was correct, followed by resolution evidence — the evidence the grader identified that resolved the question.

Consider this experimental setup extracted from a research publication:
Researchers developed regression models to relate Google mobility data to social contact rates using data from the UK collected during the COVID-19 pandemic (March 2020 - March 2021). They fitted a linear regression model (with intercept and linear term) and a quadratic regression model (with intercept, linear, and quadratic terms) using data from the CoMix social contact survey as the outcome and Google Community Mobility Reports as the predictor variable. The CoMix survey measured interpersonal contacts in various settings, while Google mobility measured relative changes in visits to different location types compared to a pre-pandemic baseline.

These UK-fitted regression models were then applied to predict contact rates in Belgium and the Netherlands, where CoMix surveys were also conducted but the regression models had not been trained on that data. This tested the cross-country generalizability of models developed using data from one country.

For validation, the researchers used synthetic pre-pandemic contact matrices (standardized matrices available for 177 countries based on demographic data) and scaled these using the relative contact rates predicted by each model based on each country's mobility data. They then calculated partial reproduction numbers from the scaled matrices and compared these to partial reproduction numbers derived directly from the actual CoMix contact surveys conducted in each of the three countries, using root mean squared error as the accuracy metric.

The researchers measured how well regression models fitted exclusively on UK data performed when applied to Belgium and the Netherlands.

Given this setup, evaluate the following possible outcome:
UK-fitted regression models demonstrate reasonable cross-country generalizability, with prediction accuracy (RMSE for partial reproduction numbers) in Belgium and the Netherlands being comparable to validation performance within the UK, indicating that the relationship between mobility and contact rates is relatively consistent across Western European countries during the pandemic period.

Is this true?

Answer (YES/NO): NO